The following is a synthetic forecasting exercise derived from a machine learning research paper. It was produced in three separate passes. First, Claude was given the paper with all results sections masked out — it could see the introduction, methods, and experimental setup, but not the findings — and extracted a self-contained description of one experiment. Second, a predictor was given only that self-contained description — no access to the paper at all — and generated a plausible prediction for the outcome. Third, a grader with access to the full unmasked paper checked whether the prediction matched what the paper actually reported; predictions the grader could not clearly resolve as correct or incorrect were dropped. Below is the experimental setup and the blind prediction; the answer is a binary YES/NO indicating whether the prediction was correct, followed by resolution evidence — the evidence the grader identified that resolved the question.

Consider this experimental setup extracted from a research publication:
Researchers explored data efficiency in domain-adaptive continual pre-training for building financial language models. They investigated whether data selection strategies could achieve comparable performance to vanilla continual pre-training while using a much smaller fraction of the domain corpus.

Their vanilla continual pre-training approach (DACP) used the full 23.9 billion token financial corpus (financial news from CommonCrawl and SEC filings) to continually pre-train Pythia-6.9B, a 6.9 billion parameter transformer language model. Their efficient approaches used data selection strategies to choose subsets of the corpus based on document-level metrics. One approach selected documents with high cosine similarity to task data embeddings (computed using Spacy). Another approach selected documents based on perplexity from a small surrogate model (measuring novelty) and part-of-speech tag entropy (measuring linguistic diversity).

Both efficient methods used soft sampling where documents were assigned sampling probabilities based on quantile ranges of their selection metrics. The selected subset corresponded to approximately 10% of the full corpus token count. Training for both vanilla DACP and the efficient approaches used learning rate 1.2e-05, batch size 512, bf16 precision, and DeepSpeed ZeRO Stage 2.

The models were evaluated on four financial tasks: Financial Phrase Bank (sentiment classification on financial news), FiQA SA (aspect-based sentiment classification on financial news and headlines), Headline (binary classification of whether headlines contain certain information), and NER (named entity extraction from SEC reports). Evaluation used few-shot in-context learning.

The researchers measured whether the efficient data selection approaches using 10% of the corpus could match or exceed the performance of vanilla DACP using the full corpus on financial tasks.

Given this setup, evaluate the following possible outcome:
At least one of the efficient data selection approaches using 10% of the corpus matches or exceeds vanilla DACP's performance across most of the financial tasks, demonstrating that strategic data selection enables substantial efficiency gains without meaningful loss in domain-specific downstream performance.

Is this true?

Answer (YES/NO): YES